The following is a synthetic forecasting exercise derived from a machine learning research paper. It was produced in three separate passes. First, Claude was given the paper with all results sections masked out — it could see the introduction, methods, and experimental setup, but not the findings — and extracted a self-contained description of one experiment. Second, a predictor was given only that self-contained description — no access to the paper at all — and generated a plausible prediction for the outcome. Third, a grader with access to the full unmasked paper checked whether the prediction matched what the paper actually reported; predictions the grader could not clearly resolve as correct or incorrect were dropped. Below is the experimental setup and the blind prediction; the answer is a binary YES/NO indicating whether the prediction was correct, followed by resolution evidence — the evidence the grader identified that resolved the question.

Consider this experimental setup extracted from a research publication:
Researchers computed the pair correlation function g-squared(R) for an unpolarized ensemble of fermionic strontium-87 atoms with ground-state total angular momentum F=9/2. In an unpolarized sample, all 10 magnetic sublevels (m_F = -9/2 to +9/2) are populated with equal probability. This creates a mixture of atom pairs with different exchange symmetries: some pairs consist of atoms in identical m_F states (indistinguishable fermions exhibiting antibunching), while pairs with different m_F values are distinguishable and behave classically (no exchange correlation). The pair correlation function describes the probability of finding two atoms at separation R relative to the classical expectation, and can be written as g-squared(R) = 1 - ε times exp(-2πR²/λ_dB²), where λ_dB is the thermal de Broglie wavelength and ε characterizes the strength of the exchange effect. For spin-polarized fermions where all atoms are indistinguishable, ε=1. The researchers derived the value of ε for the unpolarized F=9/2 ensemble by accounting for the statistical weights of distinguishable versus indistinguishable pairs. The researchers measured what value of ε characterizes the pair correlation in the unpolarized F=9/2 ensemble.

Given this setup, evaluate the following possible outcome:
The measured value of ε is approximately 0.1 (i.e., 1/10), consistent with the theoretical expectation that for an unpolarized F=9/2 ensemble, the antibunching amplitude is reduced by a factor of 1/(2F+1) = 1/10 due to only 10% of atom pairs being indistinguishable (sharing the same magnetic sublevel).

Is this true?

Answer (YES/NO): YES